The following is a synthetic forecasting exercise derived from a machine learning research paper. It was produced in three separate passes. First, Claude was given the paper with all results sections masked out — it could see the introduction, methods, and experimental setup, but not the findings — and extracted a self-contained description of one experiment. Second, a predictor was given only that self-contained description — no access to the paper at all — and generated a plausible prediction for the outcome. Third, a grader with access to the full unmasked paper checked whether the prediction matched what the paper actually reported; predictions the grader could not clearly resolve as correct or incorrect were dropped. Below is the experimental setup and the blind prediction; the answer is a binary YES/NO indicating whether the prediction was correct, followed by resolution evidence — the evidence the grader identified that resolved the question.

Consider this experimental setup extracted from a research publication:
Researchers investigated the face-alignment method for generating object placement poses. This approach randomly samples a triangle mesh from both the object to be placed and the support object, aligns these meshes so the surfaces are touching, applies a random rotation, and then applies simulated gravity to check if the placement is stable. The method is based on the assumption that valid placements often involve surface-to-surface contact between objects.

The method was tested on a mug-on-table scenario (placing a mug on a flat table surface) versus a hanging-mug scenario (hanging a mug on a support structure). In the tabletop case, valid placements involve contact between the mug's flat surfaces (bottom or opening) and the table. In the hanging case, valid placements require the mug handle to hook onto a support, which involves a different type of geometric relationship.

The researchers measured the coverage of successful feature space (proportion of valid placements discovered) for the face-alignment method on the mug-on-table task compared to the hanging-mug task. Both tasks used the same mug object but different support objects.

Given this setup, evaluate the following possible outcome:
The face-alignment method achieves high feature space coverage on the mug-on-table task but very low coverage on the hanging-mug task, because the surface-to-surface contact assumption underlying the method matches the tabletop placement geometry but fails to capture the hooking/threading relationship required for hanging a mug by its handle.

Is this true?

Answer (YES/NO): NO